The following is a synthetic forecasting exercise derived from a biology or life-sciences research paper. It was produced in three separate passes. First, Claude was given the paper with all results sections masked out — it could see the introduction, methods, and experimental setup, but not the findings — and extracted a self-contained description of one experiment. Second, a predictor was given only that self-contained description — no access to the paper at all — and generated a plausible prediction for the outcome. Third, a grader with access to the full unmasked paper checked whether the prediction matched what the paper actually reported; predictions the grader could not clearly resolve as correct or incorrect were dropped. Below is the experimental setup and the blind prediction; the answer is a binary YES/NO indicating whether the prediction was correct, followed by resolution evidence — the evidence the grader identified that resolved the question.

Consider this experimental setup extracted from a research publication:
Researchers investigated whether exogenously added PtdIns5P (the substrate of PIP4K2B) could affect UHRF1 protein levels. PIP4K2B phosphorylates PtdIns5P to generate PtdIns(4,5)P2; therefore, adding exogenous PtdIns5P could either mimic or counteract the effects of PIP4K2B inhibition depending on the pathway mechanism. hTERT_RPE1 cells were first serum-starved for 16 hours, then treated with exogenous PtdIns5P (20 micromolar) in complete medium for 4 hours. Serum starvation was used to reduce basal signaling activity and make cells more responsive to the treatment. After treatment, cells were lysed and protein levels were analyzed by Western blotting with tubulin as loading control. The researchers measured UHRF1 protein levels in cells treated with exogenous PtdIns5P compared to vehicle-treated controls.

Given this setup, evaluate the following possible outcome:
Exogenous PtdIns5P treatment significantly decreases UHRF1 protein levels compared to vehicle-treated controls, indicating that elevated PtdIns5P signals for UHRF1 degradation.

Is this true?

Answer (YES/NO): YES